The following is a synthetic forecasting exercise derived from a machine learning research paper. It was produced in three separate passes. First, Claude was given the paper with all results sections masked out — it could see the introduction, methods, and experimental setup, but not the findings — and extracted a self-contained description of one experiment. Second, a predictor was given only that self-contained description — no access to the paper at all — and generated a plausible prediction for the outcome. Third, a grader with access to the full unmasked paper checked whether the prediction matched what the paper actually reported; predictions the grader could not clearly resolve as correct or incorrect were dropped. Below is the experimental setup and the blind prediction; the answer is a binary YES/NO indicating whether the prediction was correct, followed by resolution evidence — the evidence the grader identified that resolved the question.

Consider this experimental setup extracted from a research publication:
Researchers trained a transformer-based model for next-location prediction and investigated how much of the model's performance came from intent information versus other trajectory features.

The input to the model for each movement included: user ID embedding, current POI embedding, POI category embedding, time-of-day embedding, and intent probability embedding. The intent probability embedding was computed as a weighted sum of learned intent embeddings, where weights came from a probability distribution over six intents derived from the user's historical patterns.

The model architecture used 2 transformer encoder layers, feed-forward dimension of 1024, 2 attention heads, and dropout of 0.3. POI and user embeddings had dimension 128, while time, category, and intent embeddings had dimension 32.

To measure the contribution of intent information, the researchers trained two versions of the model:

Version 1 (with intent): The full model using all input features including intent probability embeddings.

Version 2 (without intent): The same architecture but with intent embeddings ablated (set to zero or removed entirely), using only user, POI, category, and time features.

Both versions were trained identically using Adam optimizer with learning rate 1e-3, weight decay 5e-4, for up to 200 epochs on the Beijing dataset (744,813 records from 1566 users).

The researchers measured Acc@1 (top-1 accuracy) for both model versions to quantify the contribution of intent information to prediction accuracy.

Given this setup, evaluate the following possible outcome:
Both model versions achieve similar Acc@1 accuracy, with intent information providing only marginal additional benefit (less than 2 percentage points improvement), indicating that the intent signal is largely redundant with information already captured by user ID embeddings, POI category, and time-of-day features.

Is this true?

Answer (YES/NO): NO